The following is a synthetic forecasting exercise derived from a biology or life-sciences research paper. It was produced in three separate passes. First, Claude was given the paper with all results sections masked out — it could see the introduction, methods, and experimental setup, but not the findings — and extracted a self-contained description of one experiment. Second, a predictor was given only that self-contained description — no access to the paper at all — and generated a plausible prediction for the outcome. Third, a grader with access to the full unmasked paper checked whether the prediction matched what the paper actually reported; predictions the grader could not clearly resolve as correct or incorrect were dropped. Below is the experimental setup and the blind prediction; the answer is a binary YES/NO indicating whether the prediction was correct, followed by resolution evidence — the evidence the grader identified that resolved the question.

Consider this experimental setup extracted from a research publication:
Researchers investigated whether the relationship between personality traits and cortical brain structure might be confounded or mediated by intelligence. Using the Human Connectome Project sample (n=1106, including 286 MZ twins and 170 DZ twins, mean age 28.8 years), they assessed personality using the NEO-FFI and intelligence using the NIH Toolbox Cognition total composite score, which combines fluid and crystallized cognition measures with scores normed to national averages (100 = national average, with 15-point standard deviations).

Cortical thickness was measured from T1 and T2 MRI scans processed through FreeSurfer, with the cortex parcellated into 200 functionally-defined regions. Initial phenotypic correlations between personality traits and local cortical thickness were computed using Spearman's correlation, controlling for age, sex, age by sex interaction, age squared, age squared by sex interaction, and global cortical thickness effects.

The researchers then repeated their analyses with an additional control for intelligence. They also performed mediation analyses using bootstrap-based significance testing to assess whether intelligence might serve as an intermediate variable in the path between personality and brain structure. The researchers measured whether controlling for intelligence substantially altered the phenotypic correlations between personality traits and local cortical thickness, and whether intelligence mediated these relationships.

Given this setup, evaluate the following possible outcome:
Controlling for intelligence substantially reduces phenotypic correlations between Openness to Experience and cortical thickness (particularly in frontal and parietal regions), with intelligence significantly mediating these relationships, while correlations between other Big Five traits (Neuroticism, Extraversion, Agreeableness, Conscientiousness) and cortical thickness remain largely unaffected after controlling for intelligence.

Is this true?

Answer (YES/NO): NO